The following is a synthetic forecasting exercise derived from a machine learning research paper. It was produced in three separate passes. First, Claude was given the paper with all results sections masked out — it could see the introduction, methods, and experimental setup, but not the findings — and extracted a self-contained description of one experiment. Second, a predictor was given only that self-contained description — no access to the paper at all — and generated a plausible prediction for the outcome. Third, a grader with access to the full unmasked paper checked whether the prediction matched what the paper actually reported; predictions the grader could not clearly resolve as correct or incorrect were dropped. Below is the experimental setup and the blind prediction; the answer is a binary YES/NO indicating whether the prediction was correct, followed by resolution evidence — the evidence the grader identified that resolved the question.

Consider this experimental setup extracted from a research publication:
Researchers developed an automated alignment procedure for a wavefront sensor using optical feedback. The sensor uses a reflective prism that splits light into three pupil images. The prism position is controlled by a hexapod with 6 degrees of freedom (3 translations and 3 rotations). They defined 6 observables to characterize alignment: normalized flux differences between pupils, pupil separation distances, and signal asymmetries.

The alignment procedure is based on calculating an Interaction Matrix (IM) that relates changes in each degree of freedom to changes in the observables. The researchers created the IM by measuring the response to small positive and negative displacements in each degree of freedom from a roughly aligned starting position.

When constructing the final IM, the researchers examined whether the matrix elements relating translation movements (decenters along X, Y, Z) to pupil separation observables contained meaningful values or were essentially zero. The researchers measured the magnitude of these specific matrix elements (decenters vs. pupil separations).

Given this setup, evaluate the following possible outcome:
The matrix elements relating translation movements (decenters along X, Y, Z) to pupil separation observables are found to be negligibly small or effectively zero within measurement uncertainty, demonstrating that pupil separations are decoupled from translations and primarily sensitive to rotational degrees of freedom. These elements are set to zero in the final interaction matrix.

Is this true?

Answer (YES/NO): YES